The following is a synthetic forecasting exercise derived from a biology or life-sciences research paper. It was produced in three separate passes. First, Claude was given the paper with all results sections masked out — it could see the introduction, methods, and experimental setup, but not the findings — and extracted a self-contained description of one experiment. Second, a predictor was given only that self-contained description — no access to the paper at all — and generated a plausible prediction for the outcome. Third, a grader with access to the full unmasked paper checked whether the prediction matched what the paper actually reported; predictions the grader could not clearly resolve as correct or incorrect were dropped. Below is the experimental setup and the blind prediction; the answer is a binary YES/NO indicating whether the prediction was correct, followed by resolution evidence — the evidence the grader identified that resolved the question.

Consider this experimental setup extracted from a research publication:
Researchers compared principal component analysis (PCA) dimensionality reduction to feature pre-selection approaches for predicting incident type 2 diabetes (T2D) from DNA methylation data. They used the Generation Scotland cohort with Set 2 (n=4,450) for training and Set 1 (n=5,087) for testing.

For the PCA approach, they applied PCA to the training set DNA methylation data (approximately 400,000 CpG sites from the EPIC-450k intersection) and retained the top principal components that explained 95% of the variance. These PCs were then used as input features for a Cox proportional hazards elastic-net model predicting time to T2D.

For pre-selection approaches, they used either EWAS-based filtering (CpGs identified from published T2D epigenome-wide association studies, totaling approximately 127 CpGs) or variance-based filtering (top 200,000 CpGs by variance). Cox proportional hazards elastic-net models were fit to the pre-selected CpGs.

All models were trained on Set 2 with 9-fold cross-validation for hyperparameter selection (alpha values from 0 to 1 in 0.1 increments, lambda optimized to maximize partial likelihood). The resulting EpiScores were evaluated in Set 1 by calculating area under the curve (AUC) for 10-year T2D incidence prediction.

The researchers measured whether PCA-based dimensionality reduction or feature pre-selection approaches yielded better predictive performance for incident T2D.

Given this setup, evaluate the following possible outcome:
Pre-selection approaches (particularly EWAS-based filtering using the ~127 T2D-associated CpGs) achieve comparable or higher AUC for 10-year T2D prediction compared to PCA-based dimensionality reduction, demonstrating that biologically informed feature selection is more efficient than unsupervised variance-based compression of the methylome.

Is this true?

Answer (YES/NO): YES